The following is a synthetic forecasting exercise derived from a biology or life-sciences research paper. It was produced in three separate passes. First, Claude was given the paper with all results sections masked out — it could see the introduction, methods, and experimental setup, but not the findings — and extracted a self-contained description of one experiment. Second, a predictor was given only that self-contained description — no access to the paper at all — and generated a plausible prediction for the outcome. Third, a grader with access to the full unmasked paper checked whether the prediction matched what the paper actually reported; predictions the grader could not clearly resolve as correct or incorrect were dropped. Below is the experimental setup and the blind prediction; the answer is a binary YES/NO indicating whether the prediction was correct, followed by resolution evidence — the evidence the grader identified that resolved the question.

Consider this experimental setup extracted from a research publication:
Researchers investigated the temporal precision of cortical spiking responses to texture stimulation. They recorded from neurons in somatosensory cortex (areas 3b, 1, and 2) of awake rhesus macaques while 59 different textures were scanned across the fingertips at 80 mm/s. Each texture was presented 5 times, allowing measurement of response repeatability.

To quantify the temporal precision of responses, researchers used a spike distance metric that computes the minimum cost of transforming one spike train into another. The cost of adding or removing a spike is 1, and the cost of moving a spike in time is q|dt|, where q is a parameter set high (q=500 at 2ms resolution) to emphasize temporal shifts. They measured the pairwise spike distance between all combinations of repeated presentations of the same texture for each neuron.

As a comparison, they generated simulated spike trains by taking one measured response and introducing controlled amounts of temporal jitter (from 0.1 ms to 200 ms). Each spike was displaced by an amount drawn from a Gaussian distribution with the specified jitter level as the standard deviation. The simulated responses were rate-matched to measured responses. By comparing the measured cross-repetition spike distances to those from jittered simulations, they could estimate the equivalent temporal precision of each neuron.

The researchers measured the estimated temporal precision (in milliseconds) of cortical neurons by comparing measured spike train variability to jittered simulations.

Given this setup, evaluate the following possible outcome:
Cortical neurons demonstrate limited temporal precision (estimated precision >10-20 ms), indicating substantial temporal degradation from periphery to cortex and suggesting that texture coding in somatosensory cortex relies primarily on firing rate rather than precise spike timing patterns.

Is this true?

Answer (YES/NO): NO